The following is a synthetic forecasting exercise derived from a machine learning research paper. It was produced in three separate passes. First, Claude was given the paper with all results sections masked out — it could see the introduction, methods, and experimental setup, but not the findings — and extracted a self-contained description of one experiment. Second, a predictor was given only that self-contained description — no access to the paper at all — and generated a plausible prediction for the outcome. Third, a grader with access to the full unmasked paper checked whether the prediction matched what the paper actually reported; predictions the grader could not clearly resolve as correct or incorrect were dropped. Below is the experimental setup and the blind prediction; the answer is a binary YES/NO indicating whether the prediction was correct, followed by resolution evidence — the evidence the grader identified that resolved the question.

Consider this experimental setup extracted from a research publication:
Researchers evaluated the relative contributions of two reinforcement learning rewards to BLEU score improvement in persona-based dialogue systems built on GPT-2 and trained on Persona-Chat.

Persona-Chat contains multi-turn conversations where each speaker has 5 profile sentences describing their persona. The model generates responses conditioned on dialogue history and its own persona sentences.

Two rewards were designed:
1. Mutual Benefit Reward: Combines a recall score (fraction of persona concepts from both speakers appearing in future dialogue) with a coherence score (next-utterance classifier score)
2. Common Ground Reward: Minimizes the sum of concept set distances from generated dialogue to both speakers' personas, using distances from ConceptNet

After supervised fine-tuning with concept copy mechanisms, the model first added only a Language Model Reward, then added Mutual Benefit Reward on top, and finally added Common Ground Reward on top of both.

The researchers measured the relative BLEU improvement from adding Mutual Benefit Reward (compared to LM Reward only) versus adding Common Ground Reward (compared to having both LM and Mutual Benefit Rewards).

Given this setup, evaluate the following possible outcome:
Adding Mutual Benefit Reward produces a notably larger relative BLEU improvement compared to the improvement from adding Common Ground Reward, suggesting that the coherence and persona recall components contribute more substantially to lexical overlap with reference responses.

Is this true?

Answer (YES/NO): YES